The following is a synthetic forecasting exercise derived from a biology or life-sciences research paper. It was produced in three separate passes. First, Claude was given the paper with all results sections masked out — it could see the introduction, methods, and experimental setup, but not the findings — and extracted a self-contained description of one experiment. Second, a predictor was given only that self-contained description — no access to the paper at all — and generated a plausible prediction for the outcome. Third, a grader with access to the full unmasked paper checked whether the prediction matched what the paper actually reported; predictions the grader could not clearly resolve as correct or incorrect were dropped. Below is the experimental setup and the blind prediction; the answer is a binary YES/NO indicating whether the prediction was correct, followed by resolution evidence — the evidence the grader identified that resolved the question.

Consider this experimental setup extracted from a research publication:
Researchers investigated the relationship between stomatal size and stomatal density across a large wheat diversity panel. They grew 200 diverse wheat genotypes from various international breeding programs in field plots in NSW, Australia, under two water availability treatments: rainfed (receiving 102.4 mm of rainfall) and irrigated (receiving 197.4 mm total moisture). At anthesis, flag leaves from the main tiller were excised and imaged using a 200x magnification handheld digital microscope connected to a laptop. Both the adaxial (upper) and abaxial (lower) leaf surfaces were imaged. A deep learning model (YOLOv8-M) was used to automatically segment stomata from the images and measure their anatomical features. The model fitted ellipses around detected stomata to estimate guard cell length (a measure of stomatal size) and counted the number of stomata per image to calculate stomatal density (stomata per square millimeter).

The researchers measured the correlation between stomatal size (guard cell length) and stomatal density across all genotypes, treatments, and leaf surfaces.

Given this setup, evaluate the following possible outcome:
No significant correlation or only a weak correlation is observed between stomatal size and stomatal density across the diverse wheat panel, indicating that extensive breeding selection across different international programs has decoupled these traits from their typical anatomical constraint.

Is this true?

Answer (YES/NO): NO